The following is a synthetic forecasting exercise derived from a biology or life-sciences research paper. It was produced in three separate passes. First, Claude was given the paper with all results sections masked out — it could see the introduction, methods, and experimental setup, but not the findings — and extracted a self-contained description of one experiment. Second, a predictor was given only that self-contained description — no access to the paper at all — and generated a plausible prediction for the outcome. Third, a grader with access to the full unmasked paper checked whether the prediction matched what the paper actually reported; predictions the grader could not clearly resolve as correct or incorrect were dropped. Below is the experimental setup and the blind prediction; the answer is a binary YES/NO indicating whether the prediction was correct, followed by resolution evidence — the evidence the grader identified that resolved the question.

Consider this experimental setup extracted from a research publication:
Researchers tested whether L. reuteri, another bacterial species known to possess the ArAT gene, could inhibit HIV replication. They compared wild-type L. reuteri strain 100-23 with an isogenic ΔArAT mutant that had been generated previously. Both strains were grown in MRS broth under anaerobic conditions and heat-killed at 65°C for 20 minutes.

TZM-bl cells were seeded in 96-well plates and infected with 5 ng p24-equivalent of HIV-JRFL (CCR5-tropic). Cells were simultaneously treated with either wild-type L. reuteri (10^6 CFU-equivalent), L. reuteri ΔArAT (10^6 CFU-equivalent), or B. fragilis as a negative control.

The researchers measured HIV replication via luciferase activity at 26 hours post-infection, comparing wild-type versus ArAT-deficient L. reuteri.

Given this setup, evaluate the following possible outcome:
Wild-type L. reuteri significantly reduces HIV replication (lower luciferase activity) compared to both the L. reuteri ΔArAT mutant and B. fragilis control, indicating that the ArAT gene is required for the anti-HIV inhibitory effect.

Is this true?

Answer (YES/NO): YES